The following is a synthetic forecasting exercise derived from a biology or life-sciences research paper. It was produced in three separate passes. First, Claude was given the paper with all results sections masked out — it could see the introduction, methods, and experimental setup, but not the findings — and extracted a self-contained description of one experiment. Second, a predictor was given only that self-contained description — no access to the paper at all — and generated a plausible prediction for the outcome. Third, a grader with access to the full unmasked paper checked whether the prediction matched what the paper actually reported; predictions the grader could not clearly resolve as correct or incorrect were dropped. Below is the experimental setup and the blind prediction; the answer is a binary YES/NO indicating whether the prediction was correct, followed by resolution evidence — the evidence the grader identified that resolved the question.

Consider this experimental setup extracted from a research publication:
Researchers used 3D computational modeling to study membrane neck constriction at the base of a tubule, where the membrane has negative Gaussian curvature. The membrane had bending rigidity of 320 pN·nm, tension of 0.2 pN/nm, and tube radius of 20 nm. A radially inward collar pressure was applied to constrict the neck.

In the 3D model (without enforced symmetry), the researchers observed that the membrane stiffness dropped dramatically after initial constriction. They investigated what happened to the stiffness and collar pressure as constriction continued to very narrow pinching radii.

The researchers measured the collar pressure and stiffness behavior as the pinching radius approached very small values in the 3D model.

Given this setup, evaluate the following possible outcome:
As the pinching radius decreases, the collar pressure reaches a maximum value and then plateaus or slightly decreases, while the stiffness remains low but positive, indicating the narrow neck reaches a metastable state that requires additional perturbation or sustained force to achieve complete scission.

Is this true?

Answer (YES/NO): NO